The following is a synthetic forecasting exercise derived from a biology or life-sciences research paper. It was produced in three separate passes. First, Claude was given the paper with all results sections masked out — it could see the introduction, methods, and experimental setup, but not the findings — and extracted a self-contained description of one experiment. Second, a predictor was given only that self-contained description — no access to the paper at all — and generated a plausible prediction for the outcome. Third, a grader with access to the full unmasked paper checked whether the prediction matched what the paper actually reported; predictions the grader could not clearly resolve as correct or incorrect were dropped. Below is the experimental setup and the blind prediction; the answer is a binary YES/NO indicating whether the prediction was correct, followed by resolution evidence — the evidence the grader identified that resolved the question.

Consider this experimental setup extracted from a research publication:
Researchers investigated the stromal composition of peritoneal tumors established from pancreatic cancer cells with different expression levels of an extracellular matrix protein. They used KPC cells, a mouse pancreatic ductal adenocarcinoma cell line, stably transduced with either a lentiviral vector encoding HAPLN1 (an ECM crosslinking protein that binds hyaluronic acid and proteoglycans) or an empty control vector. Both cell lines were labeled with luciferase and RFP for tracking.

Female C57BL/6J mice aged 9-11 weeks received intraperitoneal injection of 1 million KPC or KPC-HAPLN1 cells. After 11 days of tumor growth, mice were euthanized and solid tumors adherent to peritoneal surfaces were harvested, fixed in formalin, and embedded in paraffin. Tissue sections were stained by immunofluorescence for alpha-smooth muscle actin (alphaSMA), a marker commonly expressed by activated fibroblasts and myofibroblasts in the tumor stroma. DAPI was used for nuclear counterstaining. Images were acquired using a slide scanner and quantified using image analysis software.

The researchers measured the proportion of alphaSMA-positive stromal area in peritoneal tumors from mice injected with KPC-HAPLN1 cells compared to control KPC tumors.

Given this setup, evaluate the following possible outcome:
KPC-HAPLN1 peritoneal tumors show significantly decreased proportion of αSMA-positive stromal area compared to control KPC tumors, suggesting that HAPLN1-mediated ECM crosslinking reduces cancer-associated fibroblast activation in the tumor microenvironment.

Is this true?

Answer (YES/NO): NO